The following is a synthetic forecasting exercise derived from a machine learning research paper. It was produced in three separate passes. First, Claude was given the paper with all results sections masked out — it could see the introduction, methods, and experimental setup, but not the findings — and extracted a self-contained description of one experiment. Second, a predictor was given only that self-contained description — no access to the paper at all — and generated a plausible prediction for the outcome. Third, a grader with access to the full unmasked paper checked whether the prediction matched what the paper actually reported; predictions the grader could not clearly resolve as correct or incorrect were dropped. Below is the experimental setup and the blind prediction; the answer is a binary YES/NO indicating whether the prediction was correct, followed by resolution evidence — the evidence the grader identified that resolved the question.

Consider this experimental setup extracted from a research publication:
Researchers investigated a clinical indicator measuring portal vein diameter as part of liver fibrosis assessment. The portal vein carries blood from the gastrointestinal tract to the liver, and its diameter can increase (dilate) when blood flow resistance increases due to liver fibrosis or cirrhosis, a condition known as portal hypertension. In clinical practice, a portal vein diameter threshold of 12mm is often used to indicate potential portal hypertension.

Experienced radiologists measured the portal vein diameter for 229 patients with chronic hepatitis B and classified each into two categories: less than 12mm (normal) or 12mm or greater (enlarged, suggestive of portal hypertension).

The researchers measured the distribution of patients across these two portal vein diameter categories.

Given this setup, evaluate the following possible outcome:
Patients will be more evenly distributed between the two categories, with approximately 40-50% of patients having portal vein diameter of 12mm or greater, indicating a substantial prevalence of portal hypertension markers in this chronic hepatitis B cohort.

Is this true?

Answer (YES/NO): NO